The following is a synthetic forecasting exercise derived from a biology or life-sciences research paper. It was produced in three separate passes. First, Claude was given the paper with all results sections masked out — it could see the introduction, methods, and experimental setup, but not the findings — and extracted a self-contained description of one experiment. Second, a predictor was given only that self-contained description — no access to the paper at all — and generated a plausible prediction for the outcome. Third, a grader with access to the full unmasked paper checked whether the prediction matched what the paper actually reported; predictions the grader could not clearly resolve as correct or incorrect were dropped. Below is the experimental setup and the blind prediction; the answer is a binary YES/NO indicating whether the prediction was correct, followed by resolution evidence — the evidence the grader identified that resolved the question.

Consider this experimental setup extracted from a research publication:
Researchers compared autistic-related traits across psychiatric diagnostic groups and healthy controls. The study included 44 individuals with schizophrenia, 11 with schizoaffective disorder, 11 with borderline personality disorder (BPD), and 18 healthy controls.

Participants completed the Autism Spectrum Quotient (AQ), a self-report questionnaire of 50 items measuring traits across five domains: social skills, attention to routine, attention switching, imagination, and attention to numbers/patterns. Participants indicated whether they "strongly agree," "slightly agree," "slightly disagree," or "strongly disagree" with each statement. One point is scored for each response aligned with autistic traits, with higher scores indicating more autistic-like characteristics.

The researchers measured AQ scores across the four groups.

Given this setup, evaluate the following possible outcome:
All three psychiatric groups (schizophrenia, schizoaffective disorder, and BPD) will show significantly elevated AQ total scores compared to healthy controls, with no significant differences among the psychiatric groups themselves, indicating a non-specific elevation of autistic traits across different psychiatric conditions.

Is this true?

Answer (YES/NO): NO